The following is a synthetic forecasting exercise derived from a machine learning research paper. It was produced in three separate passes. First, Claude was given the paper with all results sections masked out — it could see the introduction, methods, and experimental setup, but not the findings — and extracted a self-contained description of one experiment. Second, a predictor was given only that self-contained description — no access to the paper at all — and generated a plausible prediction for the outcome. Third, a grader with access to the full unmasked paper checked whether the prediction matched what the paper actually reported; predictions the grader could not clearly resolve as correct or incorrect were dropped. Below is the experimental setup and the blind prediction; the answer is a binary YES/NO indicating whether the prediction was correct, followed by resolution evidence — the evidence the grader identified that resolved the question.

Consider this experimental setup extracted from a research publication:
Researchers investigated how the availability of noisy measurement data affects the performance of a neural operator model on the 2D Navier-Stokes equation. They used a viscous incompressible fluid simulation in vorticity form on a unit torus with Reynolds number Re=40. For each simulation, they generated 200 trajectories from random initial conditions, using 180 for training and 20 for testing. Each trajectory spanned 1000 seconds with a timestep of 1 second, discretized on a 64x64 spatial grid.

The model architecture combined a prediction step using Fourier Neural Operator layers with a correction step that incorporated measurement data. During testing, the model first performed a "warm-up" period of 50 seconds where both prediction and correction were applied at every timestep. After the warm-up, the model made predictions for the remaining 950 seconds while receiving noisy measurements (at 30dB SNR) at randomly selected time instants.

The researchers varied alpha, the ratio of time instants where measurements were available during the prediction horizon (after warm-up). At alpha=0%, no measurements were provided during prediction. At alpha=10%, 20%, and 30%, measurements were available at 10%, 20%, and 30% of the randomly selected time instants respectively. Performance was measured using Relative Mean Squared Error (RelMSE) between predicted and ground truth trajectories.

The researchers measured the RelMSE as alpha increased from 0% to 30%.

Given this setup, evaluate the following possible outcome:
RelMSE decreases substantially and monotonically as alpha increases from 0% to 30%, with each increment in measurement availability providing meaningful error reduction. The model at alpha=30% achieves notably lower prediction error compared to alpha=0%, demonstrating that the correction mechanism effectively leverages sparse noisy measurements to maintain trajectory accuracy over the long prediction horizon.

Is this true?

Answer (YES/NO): YES